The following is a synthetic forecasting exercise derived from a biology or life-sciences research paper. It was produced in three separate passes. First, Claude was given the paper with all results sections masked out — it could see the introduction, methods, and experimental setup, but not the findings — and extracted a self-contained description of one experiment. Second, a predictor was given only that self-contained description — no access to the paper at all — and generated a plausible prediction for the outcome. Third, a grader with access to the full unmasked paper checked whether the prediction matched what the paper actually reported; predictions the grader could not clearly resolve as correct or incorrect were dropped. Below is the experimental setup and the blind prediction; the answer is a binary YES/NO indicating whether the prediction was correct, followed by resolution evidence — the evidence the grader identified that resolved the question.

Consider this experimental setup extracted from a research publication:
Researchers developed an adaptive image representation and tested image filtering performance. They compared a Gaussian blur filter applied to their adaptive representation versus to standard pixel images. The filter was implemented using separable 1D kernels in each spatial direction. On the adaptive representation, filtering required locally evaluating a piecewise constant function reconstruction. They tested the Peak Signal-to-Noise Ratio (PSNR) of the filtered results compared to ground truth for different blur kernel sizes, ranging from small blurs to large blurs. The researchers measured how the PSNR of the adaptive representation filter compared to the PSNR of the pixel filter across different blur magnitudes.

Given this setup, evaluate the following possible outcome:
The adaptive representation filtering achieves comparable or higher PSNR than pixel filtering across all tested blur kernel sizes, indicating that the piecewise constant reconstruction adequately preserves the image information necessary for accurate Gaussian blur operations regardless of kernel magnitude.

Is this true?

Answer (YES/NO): NO